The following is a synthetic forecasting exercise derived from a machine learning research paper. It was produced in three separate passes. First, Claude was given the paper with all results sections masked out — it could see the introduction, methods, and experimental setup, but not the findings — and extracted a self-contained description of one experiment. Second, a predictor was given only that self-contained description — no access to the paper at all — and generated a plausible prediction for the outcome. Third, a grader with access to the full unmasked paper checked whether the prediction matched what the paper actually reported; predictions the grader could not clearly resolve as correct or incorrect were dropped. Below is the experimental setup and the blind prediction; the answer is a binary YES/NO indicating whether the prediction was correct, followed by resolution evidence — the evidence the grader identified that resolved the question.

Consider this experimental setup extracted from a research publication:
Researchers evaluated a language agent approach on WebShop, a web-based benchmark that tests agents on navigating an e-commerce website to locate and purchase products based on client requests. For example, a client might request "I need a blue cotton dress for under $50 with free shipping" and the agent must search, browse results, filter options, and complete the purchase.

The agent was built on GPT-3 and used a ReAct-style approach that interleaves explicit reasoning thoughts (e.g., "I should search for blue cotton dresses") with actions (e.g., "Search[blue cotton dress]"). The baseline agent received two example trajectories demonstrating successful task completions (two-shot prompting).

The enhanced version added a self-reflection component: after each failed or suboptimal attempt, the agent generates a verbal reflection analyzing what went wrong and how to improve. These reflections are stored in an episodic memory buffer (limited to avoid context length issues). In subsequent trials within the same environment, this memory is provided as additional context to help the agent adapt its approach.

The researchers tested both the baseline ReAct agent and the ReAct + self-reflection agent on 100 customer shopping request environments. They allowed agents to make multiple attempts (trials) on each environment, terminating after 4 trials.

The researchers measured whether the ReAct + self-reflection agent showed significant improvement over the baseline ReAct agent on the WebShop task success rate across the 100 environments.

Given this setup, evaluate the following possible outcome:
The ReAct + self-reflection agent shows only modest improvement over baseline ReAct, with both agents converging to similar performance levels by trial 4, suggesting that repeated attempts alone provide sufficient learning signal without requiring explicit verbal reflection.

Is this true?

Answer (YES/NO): NO